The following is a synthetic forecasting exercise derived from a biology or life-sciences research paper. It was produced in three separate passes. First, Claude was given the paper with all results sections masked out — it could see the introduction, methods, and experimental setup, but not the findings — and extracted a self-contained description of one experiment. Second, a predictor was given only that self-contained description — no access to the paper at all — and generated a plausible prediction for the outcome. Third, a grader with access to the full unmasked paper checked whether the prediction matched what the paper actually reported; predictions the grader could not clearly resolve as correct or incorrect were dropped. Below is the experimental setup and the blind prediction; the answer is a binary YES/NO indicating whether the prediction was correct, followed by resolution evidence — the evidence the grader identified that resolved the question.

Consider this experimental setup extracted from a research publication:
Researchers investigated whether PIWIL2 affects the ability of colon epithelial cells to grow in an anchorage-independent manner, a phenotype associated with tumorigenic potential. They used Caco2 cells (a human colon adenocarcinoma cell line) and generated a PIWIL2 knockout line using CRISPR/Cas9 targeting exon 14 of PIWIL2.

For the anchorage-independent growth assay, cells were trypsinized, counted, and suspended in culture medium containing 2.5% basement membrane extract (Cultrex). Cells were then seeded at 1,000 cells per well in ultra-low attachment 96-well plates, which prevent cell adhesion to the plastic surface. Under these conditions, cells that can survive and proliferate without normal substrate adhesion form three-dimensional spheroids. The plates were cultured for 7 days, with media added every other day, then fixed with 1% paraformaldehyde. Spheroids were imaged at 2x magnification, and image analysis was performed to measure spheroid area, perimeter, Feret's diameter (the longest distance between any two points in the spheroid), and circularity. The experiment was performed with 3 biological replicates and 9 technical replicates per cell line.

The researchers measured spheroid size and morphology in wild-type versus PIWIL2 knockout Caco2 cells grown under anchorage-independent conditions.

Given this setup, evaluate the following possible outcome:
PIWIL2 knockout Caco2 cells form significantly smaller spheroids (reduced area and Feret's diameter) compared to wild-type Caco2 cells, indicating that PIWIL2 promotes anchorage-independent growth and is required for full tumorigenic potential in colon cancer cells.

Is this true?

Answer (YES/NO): NO